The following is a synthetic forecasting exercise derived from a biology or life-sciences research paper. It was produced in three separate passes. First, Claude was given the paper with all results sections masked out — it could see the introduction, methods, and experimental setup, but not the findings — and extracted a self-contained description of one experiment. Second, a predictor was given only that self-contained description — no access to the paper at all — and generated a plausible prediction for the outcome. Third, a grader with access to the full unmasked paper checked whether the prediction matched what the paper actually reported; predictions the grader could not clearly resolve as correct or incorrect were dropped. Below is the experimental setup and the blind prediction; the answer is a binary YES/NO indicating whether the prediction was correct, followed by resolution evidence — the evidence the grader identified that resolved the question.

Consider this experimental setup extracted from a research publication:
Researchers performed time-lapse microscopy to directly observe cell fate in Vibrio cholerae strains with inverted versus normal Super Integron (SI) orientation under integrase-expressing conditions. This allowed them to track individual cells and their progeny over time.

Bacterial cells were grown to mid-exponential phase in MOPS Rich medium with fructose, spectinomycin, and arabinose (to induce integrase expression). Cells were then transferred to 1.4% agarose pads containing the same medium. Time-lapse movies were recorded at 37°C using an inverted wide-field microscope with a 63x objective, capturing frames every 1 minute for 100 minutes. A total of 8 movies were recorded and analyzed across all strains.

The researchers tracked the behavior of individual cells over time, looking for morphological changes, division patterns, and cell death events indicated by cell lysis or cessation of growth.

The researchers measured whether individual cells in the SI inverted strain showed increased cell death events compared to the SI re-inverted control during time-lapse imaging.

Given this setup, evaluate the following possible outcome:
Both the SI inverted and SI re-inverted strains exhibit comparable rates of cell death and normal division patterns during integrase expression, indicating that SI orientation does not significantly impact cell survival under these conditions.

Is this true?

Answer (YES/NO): NO